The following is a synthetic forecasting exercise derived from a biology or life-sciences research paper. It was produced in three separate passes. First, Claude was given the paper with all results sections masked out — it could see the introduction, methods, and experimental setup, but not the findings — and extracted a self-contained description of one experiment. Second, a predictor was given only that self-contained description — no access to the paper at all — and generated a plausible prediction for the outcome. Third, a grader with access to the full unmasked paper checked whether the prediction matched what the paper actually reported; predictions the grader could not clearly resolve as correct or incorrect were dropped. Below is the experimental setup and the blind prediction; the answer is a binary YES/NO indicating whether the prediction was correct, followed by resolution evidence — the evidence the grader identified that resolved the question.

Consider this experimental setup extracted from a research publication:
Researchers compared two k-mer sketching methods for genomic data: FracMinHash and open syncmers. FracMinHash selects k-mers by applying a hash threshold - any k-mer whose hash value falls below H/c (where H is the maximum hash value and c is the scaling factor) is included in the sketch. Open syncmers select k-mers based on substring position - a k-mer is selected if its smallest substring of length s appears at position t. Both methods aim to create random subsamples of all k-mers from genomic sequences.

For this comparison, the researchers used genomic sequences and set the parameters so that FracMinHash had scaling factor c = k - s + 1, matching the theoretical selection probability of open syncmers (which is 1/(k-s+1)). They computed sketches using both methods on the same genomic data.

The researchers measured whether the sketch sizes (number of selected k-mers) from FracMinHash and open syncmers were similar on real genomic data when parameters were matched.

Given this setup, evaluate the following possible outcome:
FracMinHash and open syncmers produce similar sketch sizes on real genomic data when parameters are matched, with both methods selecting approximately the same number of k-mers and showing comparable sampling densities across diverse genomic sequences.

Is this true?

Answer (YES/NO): YES